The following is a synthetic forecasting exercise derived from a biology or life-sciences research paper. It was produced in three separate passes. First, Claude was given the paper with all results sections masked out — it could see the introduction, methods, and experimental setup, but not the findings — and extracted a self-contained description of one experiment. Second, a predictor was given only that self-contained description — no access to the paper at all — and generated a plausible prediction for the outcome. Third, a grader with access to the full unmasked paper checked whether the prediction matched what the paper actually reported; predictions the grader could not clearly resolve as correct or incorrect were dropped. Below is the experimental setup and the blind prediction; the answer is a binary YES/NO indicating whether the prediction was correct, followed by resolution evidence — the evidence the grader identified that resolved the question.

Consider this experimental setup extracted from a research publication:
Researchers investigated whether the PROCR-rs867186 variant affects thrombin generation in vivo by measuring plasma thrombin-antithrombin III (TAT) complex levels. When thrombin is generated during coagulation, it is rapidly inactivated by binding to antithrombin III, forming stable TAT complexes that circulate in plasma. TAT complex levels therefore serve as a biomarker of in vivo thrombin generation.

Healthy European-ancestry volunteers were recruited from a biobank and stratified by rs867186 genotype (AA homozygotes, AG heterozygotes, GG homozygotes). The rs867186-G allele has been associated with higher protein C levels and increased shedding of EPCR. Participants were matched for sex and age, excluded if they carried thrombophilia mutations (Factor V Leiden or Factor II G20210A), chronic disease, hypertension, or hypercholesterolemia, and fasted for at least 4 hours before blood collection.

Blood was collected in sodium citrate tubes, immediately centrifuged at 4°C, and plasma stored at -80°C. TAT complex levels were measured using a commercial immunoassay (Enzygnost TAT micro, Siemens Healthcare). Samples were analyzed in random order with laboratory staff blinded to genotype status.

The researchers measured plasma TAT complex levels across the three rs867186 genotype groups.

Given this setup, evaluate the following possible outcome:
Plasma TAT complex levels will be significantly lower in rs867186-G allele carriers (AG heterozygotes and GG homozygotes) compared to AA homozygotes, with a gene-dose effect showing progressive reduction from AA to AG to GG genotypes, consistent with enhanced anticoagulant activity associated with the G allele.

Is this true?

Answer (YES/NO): NO